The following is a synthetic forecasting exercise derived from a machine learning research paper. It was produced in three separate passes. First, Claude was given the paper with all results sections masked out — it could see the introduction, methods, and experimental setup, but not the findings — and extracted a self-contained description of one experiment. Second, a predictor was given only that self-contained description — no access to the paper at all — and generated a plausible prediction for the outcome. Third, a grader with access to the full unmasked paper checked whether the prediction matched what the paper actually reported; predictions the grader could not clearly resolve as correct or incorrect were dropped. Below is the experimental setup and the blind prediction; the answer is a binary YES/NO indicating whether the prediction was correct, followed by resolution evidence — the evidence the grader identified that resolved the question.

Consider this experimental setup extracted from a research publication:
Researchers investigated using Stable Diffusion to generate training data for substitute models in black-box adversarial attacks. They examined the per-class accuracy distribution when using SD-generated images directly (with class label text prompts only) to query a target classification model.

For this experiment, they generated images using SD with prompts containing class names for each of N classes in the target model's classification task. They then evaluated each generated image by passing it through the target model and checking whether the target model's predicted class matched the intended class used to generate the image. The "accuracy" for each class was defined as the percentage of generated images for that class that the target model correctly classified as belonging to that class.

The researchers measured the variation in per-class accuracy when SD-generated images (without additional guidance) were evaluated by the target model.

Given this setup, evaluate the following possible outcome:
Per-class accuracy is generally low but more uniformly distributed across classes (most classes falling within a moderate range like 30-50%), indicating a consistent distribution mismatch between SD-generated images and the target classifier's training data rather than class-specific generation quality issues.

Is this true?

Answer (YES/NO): NO